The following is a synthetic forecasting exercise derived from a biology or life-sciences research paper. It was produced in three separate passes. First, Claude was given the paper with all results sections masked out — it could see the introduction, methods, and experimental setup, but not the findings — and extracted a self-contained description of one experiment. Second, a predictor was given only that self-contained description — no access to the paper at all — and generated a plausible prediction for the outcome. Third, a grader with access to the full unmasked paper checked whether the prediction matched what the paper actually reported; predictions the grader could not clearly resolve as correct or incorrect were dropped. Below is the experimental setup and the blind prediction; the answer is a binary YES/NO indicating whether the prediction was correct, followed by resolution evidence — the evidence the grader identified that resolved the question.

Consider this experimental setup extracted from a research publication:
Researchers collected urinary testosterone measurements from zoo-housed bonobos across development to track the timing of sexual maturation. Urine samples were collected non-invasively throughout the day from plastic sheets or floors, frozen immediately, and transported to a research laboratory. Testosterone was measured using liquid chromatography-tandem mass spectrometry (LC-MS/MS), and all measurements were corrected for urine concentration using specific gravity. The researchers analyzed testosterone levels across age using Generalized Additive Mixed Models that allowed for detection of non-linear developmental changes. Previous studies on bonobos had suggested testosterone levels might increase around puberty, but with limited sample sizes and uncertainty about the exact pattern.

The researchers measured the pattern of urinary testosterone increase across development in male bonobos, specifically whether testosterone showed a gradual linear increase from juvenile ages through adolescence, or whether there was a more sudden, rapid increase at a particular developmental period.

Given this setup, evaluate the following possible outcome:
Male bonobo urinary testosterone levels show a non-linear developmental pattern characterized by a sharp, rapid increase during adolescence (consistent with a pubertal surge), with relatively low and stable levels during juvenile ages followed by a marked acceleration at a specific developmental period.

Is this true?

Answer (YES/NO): YES